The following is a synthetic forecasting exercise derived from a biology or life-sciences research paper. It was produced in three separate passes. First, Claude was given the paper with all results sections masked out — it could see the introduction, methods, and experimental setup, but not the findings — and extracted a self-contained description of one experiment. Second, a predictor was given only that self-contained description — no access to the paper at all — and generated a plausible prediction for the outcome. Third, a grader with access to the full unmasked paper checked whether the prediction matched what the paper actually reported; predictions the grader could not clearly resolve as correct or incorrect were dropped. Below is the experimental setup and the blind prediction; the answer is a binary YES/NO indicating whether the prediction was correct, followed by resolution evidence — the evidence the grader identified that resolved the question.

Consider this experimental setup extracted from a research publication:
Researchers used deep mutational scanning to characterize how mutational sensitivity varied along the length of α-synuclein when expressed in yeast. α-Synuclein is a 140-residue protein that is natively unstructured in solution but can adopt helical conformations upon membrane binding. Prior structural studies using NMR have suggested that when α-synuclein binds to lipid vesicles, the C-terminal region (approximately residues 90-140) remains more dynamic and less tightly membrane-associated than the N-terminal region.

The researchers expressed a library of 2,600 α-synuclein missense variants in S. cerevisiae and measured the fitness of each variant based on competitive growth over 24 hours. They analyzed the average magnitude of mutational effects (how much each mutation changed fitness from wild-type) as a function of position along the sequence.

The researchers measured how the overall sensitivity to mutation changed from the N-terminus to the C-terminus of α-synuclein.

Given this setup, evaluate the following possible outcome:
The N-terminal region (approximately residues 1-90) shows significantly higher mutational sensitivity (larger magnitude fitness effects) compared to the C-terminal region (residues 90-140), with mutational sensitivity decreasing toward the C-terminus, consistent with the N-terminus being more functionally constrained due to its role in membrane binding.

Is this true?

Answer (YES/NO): YES